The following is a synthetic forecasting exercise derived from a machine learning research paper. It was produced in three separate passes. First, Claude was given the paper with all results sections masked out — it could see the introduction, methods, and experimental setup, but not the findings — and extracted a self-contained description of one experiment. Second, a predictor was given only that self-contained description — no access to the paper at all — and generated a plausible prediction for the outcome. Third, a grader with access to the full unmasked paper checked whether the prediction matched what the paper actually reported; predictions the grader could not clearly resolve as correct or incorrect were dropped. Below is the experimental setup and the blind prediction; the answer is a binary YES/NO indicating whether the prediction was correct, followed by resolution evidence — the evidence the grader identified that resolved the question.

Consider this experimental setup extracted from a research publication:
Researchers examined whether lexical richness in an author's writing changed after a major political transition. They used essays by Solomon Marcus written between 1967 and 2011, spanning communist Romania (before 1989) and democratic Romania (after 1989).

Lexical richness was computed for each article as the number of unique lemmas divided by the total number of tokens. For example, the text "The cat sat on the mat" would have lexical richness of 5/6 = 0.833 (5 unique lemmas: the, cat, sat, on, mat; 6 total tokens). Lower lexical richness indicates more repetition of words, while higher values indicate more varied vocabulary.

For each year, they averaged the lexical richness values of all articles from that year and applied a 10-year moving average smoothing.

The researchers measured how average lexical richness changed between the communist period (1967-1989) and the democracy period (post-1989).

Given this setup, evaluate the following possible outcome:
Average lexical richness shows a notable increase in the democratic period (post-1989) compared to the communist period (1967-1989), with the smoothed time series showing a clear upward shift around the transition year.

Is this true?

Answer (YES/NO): NO